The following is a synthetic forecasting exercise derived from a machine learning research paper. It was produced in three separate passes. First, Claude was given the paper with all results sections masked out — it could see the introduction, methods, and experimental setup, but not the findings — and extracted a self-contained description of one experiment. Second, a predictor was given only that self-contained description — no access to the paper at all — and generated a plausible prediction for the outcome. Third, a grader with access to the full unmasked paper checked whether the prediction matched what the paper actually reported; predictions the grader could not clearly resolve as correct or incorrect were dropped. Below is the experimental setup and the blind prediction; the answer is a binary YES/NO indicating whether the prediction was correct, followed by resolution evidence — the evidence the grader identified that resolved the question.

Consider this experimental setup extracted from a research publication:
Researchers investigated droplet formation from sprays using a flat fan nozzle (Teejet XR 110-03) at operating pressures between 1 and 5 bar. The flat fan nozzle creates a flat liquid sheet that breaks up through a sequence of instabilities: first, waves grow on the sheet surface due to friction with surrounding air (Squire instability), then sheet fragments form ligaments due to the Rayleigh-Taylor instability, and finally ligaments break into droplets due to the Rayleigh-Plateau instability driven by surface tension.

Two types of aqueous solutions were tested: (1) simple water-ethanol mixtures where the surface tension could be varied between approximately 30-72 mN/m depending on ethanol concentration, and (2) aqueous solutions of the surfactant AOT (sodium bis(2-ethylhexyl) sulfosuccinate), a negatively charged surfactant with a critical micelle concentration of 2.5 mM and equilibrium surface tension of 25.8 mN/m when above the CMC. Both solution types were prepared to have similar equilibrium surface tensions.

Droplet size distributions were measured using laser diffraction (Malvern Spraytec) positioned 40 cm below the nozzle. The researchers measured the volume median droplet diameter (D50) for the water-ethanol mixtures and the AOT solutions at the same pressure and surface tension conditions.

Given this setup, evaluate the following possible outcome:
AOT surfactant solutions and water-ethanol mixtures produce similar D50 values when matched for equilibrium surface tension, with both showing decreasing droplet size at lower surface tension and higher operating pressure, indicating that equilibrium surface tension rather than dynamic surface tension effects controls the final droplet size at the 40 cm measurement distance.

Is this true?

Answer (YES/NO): NO